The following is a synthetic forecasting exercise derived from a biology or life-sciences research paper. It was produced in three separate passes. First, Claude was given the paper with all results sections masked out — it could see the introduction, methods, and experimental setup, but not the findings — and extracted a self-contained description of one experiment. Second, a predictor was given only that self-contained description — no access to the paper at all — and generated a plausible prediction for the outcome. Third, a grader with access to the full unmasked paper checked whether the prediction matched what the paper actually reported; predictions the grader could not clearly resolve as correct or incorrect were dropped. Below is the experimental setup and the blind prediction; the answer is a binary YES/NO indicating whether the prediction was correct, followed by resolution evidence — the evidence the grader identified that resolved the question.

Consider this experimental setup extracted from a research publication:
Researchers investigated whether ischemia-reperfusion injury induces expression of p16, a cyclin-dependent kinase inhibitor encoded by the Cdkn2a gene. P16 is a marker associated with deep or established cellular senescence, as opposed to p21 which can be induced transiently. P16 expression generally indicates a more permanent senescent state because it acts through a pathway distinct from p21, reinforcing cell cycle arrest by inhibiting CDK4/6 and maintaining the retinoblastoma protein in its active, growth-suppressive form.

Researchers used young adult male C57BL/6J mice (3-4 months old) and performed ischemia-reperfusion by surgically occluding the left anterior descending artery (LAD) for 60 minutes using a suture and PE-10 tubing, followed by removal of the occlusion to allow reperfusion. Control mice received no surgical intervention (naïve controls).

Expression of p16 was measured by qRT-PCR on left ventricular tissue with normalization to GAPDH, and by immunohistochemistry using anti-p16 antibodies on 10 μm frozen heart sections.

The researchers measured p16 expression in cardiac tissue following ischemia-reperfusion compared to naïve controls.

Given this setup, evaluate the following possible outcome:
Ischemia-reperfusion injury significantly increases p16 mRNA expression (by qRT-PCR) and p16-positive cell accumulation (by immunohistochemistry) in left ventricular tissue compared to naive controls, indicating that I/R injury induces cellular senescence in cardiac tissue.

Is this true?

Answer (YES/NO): YES